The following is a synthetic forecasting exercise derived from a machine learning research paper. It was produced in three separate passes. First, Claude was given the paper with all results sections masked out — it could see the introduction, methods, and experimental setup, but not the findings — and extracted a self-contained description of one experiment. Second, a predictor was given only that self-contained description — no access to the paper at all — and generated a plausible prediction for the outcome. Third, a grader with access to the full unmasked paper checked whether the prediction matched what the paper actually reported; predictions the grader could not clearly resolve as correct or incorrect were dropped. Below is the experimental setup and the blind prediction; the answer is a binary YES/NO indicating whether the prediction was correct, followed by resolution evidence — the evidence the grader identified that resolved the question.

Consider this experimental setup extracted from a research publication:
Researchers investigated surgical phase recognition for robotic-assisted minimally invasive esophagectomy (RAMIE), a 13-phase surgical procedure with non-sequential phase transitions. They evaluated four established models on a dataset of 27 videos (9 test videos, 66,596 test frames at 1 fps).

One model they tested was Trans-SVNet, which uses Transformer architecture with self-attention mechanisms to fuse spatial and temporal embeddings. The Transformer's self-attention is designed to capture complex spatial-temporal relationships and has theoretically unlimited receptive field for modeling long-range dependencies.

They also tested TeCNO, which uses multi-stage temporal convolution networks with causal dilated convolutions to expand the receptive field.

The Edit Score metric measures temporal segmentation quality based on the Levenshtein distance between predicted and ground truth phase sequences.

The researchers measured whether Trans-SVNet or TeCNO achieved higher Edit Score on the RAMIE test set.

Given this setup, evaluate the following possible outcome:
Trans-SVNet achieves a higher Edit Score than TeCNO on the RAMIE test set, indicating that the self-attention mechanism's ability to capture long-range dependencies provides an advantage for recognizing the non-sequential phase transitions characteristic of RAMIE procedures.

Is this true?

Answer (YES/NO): NO